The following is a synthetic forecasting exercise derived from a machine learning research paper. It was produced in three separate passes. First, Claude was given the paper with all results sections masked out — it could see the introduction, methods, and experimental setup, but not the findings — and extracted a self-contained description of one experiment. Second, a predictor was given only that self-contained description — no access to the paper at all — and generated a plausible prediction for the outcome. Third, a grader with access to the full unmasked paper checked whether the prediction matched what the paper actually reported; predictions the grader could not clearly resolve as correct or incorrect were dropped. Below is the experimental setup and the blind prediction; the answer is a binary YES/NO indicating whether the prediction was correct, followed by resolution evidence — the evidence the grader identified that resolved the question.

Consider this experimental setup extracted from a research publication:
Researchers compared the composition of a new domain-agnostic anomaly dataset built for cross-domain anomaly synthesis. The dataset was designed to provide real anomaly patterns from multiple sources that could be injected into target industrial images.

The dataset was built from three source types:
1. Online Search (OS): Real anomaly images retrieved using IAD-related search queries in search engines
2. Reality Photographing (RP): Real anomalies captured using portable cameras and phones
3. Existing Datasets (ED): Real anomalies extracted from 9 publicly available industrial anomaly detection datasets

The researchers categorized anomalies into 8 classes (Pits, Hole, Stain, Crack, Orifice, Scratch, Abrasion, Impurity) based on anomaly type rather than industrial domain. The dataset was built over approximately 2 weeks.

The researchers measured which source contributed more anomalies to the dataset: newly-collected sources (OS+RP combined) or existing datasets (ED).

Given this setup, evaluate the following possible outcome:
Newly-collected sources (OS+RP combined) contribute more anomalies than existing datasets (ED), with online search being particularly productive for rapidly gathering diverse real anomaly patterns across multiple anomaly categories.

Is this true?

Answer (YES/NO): NO